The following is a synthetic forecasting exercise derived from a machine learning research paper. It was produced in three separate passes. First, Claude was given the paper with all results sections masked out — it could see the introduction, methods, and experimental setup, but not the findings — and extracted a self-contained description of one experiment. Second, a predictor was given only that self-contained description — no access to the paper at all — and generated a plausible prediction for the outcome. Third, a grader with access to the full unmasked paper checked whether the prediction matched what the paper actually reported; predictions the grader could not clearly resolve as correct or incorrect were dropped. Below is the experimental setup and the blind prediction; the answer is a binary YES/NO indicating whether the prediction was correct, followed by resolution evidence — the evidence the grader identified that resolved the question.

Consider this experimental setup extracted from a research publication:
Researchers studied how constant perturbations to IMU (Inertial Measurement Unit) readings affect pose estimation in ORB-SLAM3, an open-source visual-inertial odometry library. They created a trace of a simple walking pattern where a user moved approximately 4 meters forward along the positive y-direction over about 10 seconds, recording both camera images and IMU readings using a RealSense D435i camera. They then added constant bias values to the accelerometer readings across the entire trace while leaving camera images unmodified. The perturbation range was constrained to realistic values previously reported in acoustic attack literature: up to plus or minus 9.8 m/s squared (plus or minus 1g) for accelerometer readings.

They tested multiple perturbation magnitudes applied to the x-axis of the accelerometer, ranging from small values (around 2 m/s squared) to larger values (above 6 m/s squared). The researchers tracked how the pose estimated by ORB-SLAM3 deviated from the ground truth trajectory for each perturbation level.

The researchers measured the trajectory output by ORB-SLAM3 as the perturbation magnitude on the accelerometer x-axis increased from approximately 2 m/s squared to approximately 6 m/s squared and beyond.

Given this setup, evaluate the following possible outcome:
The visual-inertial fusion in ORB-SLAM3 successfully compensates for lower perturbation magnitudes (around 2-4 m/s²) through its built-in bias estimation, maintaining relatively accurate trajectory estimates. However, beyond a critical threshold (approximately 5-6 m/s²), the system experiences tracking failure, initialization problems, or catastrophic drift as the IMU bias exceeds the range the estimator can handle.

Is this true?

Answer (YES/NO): NO